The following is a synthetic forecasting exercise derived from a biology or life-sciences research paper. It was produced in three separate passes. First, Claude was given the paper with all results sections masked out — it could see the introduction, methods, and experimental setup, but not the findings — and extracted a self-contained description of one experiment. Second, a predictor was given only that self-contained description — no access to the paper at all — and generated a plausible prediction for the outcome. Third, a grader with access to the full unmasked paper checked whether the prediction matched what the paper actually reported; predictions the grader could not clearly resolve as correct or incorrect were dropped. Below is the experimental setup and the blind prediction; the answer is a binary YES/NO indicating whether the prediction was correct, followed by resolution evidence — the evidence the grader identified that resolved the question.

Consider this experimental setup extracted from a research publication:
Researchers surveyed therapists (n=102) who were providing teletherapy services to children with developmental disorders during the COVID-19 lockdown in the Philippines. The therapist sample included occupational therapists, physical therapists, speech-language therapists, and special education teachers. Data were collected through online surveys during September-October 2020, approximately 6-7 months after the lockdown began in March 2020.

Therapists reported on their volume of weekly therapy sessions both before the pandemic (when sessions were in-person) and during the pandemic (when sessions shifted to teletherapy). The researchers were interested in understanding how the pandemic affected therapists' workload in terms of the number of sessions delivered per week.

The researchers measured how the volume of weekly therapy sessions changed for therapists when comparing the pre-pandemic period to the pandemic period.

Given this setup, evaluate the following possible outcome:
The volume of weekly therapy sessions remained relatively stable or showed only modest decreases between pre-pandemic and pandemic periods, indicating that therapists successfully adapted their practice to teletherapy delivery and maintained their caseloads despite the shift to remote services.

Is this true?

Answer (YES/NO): NO